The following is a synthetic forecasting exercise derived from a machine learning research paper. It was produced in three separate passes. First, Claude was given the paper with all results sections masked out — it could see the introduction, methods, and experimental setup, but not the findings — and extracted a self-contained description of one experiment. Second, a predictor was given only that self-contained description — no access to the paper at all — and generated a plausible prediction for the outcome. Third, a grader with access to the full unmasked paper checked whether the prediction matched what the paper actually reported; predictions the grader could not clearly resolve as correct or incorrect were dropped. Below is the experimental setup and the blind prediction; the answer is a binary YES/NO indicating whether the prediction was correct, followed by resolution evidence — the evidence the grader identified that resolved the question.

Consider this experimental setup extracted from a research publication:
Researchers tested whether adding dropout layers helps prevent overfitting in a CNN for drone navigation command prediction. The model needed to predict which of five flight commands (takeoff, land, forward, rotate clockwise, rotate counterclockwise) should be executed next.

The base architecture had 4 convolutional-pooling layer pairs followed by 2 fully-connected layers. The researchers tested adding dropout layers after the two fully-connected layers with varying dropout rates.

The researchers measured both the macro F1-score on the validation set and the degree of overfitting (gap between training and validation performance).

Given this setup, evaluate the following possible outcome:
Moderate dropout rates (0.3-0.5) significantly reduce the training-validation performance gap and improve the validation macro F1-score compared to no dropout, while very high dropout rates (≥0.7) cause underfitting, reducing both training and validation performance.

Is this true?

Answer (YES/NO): NO